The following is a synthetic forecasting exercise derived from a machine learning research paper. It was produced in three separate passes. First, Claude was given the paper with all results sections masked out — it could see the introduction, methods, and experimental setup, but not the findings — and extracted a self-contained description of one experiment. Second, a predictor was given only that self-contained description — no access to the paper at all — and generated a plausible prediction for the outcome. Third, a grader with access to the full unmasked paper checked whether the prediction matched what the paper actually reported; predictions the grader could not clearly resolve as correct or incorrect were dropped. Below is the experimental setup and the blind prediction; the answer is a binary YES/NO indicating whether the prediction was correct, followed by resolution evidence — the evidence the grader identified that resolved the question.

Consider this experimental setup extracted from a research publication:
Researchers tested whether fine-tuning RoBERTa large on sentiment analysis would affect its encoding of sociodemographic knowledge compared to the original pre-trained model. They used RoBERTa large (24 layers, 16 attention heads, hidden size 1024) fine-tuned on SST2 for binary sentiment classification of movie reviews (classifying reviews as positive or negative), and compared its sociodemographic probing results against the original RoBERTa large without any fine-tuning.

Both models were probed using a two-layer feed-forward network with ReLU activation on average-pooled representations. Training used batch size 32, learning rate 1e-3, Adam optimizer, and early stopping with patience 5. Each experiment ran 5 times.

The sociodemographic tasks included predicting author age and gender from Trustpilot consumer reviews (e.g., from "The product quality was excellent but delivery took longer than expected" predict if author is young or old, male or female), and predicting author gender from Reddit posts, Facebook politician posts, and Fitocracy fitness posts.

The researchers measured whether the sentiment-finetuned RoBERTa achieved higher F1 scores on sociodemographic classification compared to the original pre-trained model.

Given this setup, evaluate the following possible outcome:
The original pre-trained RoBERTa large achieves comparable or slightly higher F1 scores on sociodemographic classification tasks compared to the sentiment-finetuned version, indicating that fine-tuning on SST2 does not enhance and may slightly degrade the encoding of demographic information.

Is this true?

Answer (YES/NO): YES